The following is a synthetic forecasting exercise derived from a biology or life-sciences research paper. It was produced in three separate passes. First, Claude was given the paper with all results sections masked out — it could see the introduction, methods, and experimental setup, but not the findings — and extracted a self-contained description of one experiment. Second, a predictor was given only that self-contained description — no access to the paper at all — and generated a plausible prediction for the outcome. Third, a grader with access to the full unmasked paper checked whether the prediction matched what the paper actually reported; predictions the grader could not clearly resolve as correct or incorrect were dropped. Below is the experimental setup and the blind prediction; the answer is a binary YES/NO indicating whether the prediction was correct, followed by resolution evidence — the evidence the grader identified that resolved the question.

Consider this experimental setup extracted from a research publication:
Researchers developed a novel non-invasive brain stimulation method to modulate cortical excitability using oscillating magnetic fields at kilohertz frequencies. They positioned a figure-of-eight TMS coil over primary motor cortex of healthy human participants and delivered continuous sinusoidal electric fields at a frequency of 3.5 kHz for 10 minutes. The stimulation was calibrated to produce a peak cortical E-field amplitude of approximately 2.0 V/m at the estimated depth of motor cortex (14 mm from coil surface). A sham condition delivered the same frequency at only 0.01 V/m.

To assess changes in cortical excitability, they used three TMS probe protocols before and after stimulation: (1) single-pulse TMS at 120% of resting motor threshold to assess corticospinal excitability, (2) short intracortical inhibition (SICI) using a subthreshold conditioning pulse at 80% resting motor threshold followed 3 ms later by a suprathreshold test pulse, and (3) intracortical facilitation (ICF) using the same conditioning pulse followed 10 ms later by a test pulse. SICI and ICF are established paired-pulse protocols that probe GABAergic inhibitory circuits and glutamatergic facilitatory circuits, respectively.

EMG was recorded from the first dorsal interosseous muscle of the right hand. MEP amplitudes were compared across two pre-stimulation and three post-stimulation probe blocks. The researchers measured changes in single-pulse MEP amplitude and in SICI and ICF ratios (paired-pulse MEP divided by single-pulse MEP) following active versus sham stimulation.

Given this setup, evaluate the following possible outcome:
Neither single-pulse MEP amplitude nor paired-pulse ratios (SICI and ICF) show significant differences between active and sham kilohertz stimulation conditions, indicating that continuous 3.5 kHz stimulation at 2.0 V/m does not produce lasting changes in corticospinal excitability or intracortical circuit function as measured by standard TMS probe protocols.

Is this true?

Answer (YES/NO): NO